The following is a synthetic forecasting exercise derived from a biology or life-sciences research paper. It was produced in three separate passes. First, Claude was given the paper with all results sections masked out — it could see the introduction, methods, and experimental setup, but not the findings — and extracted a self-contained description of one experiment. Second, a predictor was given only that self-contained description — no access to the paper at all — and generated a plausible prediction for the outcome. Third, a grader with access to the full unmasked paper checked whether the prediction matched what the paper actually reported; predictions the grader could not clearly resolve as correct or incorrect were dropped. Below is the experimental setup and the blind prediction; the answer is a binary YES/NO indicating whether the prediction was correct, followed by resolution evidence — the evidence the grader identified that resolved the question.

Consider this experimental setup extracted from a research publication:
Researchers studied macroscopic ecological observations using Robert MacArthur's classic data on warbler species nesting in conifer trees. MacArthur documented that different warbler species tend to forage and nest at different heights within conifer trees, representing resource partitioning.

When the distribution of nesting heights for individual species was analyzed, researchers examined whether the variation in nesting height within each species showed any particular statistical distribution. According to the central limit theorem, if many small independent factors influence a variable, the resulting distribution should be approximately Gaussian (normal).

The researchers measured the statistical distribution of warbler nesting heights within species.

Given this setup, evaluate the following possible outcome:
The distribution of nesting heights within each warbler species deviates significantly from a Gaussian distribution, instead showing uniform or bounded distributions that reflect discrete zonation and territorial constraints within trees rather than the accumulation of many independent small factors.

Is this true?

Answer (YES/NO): NO